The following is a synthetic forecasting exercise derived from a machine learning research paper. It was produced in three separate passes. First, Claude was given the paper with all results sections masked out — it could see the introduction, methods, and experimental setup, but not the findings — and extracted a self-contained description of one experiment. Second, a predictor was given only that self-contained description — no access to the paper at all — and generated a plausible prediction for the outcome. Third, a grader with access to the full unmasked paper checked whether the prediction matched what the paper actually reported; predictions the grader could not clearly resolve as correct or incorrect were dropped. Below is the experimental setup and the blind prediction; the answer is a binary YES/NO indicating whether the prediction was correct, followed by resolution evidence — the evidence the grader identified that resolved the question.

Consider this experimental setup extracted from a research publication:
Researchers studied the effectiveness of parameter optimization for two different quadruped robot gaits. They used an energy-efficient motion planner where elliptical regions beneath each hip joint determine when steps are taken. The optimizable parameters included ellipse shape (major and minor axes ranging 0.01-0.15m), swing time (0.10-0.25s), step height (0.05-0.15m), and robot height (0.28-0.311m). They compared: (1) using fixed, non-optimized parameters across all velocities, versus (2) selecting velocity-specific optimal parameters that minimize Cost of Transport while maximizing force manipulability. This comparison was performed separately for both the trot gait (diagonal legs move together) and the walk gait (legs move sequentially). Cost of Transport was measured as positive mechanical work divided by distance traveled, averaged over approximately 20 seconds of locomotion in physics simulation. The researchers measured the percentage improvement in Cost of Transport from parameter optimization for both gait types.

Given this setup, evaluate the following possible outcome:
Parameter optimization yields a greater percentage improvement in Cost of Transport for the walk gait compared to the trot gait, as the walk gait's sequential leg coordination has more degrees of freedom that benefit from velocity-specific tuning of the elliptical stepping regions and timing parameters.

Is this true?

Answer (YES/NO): NO